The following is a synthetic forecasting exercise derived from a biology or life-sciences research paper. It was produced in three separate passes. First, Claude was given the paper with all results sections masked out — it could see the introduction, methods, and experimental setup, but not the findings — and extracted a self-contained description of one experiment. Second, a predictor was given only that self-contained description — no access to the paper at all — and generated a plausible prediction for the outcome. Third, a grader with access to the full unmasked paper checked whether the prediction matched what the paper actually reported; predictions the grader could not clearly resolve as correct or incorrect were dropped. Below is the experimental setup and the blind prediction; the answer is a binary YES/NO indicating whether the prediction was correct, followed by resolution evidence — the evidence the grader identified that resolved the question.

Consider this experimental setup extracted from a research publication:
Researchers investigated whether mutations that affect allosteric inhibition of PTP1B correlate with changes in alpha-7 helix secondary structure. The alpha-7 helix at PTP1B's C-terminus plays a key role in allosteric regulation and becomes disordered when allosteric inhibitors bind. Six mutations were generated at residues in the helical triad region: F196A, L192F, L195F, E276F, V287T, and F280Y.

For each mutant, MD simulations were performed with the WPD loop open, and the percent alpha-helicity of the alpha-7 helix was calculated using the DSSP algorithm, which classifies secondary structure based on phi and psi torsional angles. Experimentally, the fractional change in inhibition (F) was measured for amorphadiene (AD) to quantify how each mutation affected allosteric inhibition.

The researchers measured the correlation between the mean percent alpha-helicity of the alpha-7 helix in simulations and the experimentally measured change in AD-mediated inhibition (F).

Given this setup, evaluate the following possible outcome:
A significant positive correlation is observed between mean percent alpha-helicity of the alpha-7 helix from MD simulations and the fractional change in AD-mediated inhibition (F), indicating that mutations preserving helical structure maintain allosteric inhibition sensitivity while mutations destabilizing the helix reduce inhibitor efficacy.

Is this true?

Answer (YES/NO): NO